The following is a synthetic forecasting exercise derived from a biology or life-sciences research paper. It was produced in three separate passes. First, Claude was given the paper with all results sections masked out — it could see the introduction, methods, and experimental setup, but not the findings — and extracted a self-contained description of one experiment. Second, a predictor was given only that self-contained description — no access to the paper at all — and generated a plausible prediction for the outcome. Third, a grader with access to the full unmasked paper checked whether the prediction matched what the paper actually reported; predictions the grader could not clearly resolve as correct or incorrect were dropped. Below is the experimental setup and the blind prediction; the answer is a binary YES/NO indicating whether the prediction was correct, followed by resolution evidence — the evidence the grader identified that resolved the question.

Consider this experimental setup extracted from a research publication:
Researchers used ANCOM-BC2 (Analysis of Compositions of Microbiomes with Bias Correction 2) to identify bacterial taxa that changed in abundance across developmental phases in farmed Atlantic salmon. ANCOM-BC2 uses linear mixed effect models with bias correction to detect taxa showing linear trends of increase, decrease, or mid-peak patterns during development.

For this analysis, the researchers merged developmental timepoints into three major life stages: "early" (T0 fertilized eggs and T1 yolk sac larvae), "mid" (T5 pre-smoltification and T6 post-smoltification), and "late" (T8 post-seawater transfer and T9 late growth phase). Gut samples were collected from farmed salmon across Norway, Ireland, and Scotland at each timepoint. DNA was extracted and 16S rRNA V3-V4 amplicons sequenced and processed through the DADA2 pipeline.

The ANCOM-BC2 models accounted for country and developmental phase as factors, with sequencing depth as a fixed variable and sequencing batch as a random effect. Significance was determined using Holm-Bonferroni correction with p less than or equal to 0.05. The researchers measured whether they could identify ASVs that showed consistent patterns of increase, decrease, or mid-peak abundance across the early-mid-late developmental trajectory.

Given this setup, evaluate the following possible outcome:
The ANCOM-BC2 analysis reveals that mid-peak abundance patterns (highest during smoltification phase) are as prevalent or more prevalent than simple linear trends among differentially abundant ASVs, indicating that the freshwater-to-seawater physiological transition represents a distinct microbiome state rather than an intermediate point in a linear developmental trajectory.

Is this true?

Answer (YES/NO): NO